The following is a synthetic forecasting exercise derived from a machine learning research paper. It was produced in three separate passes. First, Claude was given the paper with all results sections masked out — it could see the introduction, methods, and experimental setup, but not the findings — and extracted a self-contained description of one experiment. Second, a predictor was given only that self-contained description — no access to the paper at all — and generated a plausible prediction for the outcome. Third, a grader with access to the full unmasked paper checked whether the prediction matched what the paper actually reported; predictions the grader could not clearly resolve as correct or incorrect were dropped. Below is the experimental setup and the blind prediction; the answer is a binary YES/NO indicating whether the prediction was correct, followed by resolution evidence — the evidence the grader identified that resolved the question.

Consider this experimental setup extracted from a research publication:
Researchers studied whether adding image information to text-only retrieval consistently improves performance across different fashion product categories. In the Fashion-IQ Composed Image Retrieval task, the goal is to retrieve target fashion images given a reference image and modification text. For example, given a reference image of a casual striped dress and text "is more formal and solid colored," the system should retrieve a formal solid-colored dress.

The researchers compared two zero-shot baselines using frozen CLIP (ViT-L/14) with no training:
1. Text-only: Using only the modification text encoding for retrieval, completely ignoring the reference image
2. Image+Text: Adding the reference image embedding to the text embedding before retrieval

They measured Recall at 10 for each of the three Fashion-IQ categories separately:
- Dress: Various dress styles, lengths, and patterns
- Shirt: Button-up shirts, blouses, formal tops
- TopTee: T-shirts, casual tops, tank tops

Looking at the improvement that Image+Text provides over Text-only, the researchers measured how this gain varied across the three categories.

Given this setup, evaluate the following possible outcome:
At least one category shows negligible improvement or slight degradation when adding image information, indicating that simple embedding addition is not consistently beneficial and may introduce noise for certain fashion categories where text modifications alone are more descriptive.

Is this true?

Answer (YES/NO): NO